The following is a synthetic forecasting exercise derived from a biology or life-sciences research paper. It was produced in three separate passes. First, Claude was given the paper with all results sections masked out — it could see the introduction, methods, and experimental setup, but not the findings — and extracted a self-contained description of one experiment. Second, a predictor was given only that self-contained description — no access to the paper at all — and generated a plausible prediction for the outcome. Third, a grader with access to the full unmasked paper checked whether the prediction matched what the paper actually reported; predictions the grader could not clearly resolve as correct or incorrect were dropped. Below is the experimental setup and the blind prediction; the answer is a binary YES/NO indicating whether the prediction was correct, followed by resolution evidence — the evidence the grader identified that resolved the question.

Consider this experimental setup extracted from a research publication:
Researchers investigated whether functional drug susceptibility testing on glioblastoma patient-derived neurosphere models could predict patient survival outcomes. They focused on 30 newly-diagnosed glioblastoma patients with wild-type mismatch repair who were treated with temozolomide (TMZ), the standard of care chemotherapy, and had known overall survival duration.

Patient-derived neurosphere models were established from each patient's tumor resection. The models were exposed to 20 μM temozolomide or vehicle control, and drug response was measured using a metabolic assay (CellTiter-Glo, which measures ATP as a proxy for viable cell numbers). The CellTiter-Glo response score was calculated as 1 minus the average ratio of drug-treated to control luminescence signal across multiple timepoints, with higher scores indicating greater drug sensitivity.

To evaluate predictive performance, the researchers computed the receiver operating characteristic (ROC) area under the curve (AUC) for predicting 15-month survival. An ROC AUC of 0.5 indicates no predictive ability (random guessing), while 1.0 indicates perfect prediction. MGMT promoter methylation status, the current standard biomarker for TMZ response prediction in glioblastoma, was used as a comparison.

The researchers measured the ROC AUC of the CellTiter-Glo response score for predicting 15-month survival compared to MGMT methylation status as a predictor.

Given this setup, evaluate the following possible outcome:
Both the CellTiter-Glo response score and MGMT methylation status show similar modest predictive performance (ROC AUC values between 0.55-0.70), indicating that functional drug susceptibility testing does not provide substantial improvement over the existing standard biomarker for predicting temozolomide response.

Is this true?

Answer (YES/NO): NO